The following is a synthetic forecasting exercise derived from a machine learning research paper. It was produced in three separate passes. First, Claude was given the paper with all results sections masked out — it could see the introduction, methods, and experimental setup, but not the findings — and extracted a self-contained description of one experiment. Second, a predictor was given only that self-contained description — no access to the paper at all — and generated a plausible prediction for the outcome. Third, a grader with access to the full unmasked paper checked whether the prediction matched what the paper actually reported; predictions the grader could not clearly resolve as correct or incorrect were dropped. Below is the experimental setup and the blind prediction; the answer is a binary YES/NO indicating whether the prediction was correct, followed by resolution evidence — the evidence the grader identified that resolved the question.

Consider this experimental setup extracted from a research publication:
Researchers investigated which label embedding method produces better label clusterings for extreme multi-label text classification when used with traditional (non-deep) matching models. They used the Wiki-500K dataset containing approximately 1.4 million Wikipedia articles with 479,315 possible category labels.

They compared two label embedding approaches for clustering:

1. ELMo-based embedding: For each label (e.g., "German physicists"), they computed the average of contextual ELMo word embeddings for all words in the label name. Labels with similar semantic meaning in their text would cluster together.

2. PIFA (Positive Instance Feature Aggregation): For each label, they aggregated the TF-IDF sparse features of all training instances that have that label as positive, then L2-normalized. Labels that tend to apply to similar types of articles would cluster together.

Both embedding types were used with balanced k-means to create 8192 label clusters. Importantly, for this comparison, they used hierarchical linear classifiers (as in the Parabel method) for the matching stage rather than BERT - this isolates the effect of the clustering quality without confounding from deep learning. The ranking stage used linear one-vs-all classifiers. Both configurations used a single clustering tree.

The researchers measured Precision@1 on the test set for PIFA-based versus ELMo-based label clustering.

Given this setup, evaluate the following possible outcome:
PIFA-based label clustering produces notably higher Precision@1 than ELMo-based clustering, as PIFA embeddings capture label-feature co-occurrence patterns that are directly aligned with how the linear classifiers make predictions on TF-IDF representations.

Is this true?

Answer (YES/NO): YES